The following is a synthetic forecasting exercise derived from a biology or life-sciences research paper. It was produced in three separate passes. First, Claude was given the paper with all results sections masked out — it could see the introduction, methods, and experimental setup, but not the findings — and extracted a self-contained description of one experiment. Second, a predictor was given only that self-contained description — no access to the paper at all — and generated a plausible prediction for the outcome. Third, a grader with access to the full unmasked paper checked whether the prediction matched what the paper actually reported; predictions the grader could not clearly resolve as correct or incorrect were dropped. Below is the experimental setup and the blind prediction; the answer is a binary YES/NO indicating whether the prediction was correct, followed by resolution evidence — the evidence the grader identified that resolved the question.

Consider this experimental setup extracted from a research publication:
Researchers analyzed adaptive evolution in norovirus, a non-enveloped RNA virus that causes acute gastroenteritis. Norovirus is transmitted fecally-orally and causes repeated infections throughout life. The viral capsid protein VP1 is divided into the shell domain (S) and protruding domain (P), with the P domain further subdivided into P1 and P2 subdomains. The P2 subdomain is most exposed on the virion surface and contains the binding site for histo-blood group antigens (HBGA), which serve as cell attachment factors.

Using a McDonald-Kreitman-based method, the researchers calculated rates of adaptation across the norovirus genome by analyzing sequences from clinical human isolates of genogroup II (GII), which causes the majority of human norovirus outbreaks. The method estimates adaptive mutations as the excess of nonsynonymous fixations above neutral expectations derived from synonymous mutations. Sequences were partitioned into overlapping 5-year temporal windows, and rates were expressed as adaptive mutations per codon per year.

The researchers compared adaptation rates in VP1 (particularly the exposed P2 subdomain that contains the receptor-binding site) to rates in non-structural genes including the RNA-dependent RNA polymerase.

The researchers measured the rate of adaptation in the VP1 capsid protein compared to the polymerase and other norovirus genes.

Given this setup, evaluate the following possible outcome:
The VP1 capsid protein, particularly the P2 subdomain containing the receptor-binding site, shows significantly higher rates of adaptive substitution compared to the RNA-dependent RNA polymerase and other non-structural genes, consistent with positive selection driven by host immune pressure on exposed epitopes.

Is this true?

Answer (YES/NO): YES